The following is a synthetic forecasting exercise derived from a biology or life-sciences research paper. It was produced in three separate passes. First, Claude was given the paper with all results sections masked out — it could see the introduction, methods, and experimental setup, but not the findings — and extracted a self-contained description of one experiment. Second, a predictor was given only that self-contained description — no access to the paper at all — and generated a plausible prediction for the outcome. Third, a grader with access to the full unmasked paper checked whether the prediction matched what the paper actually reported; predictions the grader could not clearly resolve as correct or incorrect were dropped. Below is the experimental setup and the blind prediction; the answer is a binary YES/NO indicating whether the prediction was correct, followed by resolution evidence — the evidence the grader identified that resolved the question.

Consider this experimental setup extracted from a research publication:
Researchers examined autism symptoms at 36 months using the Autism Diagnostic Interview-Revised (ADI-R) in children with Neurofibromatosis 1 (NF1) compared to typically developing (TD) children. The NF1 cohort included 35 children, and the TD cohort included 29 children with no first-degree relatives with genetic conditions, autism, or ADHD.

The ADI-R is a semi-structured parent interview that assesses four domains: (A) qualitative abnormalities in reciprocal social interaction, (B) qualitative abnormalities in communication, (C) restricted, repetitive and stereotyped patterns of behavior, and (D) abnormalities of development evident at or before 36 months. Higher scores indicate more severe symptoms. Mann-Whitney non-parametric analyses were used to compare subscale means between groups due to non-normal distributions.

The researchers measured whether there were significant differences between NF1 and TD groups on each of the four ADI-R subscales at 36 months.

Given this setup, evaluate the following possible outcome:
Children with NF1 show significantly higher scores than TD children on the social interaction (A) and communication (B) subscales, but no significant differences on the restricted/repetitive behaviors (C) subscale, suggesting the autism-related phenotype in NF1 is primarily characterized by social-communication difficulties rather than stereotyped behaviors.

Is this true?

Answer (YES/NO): NO